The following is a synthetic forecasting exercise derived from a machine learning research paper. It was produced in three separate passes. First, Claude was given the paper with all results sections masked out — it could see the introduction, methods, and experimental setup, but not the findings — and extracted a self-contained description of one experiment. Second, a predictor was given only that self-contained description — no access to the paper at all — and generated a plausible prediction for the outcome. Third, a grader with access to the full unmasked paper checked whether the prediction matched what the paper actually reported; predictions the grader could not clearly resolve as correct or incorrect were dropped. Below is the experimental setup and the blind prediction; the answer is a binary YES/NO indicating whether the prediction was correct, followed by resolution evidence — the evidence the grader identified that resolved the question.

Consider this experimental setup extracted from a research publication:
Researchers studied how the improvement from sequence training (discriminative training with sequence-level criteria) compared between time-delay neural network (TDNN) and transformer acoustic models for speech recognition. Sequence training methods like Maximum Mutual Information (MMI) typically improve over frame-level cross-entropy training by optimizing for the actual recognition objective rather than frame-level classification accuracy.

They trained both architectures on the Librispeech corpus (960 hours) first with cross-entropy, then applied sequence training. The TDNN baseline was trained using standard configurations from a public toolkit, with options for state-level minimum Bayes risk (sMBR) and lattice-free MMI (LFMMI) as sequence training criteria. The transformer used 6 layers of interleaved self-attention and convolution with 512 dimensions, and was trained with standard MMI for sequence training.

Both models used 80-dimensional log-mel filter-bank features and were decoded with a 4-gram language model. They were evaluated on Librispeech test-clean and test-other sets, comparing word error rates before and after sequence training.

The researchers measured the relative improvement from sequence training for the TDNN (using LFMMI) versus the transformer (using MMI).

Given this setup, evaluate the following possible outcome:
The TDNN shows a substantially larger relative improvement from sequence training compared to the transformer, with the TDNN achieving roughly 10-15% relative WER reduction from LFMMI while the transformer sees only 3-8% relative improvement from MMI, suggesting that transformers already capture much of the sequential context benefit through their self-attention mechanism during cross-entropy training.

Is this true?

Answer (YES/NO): YES